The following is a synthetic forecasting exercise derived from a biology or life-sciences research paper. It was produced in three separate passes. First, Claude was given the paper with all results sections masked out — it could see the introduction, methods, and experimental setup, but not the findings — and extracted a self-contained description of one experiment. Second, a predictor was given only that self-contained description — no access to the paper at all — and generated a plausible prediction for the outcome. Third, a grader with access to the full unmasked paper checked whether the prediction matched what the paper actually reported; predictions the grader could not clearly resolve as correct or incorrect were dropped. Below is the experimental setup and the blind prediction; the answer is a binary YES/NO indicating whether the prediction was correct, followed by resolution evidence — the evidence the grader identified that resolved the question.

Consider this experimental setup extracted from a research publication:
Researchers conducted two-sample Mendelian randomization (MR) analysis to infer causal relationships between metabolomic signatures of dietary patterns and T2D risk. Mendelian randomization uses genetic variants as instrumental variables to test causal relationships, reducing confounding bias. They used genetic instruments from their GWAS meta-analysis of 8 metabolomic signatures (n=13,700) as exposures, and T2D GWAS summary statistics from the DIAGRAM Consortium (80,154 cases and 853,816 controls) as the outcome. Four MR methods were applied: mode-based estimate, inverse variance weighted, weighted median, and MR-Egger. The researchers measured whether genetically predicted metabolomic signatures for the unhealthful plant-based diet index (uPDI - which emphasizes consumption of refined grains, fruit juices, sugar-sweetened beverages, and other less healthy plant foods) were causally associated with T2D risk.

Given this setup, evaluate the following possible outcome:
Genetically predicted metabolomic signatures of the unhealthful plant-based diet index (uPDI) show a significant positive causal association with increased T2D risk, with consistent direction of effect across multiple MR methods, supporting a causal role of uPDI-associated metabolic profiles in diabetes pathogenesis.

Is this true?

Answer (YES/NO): NO